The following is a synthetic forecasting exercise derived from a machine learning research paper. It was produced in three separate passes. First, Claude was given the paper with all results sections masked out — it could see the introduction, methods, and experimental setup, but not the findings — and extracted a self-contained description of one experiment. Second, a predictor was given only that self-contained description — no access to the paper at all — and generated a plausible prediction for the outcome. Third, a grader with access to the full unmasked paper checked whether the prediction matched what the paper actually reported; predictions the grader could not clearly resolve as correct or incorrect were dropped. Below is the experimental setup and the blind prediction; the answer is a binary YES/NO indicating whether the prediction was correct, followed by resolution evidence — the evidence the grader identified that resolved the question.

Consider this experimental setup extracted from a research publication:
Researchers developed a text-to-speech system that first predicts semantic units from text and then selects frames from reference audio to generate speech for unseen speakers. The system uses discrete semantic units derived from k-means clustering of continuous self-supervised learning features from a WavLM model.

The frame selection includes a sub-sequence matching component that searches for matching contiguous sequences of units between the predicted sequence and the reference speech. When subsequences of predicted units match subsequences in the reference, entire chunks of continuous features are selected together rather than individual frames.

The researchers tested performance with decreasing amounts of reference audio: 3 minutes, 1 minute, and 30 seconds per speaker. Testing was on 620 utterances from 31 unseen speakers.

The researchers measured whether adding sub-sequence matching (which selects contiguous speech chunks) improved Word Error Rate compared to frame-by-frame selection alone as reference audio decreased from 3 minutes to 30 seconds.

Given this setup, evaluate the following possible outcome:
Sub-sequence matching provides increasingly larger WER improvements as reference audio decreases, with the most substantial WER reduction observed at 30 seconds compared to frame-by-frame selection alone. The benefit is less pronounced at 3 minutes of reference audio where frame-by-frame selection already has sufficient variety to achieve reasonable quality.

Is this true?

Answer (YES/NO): NO